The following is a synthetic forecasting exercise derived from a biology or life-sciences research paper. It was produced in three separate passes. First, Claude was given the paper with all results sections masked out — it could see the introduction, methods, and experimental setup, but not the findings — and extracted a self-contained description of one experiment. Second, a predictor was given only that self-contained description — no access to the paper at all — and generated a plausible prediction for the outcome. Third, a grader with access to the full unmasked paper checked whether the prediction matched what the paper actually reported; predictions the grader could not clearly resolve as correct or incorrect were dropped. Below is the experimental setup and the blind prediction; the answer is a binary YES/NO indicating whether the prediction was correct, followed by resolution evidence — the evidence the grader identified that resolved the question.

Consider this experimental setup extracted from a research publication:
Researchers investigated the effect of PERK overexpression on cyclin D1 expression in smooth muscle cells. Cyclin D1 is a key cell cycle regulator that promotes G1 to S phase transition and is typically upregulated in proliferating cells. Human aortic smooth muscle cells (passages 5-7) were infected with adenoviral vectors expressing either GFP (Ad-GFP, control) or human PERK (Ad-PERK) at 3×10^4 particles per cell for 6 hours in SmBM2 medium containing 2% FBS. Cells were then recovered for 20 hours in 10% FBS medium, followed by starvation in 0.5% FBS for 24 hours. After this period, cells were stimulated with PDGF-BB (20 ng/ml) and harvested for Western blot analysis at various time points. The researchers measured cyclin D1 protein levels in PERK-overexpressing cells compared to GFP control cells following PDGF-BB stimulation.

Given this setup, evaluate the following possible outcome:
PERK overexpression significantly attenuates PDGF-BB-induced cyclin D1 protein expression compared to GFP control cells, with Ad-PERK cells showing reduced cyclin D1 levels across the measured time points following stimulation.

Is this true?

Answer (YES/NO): NO